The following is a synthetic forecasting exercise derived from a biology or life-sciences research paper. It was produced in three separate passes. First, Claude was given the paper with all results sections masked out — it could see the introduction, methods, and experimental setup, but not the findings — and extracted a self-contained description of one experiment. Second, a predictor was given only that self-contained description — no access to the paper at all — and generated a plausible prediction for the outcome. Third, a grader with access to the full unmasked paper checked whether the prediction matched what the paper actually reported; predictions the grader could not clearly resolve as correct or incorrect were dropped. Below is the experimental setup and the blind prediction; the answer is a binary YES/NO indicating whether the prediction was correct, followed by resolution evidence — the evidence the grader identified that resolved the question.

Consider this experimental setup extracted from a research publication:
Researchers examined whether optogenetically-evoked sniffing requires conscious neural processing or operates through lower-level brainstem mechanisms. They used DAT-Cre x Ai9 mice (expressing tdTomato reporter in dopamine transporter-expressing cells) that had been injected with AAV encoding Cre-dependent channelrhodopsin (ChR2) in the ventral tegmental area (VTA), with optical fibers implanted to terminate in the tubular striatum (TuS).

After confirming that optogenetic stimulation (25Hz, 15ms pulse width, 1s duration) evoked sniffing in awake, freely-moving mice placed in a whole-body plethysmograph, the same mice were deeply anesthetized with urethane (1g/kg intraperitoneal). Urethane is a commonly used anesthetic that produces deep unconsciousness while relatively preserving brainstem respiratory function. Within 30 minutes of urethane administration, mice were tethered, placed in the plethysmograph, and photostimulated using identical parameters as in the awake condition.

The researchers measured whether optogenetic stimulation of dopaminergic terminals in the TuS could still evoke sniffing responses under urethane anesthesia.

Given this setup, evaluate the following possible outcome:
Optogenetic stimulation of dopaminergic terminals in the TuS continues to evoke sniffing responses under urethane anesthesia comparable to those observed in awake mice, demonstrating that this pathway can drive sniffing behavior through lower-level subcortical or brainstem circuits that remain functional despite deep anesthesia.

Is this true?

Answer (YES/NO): NO